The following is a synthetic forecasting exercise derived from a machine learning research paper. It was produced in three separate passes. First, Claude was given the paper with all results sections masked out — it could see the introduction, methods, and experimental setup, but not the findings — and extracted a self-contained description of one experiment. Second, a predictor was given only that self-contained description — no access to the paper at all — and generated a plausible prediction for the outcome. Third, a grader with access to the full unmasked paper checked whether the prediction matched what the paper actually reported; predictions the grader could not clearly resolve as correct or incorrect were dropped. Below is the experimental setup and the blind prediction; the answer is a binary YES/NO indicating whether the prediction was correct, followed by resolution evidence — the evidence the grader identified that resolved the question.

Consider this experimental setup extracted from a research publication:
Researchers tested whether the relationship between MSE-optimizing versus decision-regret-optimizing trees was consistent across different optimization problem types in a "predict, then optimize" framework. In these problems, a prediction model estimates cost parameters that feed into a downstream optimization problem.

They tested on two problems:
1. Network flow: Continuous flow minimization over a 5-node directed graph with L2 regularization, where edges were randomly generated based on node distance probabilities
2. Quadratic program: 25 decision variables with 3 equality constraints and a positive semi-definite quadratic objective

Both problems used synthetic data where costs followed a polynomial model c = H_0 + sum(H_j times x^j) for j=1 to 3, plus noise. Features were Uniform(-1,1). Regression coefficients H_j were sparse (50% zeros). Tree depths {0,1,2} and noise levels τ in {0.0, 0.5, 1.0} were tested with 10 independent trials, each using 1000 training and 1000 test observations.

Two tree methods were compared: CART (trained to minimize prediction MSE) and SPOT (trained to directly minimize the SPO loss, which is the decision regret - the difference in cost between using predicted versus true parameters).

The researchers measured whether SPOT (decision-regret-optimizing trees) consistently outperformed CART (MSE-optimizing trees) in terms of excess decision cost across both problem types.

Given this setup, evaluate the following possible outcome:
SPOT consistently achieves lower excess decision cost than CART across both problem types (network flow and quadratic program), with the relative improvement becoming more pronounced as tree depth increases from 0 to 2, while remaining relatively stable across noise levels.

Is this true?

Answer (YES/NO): NO